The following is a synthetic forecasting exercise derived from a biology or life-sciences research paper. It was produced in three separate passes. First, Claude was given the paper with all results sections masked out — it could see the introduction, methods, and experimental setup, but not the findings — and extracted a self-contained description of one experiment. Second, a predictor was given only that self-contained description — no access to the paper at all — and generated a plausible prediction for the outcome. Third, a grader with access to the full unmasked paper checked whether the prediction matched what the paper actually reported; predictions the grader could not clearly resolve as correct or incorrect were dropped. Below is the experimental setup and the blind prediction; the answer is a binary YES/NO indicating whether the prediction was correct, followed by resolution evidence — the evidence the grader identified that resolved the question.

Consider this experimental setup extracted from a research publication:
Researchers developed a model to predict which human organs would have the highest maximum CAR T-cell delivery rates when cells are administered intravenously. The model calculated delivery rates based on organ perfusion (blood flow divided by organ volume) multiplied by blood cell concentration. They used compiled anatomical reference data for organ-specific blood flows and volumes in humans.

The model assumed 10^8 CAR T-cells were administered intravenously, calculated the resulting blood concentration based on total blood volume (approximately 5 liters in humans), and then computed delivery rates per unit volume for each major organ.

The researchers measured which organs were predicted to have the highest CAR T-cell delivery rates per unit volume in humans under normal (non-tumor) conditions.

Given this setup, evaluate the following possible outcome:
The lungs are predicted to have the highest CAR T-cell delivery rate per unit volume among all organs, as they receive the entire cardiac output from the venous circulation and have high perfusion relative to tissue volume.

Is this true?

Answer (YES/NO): YES